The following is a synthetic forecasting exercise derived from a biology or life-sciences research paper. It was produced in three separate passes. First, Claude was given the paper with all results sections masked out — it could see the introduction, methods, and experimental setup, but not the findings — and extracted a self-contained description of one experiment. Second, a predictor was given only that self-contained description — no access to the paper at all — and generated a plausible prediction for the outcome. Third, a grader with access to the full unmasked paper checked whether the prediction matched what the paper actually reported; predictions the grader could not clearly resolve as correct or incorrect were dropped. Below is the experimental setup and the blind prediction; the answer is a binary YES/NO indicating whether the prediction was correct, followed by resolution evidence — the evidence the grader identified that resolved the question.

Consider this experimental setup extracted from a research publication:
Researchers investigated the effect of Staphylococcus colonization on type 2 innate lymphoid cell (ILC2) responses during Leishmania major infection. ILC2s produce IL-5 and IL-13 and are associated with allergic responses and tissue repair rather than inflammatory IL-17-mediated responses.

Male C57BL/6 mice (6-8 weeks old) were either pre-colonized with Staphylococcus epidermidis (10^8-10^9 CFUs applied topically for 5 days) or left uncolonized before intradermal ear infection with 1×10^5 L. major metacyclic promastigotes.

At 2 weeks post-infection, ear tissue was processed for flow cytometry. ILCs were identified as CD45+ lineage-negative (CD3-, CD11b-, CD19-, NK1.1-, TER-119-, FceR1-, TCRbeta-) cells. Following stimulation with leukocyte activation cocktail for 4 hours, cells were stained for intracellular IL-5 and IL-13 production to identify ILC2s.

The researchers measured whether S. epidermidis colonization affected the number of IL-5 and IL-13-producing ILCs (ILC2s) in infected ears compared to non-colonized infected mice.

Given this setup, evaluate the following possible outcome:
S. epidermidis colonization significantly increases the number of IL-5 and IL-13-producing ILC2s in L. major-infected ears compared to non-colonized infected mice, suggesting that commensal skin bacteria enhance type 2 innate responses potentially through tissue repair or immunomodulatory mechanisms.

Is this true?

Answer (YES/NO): NO